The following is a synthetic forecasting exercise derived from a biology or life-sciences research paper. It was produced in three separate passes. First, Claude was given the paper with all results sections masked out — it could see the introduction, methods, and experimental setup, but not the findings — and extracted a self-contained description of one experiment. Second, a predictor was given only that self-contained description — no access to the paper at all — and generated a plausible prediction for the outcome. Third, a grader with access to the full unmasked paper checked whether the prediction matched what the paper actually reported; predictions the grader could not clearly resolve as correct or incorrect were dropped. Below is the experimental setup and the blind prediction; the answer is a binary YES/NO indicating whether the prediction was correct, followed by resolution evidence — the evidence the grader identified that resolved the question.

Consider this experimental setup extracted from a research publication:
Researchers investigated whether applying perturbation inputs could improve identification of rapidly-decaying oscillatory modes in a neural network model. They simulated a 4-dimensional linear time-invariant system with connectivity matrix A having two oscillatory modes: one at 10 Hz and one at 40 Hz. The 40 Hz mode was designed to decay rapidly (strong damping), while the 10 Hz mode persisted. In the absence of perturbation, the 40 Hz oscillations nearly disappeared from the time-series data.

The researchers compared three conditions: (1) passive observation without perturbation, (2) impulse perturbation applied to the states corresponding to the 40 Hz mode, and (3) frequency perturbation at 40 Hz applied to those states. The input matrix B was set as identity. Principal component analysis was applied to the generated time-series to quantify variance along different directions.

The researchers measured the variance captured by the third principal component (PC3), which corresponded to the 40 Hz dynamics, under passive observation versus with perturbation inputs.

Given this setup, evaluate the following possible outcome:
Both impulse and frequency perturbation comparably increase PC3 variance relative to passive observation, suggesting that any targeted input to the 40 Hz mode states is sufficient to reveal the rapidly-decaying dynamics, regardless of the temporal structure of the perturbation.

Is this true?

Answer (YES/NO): YES